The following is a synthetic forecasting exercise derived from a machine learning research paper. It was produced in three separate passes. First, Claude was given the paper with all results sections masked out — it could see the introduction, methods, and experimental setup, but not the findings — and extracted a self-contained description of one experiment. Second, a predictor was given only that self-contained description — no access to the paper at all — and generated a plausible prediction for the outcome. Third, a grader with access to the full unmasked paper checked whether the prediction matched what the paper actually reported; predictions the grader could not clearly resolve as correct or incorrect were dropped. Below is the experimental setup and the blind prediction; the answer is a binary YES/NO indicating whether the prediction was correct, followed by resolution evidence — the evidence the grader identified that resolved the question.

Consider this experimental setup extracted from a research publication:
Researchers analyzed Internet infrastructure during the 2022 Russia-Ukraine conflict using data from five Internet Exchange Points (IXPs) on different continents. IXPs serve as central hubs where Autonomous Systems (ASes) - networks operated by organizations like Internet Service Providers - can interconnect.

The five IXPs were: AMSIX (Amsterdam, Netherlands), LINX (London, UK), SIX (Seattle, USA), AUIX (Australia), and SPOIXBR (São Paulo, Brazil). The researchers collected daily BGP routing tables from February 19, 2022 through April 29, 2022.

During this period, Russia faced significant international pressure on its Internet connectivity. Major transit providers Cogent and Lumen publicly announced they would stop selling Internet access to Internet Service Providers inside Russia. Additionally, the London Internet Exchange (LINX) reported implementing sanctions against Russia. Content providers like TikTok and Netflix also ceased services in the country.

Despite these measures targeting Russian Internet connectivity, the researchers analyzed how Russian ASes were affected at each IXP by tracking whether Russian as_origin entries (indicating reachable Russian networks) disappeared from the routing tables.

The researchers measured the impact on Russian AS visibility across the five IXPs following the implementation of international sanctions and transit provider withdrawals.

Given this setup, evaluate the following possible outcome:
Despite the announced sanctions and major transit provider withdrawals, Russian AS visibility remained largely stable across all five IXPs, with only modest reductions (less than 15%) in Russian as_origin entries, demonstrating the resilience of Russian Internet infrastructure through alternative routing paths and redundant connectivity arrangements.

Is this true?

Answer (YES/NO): NO